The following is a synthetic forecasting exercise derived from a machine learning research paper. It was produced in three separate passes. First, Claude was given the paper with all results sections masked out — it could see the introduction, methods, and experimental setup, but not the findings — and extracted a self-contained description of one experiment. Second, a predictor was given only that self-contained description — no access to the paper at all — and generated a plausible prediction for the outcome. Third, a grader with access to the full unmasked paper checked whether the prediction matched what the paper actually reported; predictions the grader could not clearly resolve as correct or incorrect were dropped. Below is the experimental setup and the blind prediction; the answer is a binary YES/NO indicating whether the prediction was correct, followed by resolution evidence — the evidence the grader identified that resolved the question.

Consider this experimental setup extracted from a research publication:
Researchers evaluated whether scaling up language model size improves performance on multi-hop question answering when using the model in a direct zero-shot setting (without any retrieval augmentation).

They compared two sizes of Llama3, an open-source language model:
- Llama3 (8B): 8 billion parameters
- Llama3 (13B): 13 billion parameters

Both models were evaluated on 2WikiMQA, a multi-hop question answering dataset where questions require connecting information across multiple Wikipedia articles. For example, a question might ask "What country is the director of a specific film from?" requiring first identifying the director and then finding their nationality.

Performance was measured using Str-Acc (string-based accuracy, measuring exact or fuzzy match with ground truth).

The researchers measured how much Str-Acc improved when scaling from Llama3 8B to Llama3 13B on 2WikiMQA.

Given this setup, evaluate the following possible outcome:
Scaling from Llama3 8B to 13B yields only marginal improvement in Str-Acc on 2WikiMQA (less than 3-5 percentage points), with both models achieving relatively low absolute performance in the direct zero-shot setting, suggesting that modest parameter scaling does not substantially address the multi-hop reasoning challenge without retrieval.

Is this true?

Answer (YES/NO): NO